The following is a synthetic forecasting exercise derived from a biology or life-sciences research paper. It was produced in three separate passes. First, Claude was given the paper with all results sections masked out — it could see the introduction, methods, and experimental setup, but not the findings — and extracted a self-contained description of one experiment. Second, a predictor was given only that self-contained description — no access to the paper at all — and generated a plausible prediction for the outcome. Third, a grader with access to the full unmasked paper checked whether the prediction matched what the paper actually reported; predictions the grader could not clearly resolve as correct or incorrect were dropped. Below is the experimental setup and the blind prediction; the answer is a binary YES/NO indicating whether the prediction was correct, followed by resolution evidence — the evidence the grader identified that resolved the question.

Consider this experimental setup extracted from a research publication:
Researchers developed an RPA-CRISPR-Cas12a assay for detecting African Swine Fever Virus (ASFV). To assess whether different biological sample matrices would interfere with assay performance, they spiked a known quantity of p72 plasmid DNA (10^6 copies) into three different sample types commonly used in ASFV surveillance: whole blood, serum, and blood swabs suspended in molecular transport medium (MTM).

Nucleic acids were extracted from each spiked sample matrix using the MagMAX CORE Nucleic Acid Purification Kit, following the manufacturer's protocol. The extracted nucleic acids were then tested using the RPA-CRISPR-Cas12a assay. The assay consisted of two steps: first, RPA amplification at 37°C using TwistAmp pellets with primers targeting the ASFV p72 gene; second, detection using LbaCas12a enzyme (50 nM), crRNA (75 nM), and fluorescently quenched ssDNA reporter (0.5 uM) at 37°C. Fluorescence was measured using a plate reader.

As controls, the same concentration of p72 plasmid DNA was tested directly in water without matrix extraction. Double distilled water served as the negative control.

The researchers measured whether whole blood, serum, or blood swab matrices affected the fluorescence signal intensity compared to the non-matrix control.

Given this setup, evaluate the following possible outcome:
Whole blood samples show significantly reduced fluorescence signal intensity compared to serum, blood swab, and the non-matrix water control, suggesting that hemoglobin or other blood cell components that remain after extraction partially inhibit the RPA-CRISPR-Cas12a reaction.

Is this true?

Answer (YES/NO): NO